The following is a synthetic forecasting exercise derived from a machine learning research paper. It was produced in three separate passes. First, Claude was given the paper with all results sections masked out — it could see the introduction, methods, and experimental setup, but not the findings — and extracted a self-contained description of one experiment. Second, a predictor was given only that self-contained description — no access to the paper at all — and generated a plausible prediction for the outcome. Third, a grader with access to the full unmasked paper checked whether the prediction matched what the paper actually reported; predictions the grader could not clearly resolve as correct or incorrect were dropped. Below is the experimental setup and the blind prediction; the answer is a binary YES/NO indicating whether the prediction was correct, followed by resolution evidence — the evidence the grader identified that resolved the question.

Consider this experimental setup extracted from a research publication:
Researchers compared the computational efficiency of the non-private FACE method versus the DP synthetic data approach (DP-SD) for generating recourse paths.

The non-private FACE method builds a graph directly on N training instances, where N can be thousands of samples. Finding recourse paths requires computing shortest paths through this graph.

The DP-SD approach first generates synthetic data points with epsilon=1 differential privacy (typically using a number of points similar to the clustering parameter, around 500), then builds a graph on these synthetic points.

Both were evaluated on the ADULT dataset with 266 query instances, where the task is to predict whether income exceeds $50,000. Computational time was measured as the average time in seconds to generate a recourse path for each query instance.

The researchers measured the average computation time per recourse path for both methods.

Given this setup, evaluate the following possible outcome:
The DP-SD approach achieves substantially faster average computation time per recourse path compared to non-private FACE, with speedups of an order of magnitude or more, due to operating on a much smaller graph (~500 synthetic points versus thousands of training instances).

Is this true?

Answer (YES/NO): NO